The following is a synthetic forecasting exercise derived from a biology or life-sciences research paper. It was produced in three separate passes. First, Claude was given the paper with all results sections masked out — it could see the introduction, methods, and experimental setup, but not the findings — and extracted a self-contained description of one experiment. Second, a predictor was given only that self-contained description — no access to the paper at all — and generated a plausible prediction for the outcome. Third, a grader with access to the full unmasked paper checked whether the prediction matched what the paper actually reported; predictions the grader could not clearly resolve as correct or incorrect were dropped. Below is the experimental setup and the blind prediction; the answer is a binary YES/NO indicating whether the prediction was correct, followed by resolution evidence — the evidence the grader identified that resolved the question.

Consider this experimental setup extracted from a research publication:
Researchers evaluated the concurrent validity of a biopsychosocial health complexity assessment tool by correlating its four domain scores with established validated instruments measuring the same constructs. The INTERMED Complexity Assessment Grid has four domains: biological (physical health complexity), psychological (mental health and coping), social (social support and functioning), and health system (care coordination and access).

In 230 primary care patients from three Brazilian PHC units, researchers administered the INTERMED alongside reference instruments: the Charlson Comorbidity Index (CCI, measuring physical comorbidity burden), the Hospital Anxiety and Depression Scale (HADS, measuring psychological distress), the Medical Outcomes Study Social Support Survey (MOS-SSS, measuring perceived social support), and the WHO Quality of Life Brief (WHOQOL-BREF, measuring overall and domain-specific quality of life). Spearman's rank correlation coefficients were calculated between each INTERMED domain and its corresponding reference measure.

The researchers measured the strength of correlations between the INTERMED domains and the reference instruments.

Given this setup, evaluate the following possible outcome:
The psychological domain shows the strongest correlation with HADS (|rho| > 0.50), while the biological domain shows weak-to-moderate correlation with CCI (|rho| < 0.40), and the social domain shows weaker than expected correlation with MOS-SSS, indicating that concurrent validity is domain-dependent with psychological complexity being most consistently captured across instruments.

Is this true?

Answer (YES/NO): NO